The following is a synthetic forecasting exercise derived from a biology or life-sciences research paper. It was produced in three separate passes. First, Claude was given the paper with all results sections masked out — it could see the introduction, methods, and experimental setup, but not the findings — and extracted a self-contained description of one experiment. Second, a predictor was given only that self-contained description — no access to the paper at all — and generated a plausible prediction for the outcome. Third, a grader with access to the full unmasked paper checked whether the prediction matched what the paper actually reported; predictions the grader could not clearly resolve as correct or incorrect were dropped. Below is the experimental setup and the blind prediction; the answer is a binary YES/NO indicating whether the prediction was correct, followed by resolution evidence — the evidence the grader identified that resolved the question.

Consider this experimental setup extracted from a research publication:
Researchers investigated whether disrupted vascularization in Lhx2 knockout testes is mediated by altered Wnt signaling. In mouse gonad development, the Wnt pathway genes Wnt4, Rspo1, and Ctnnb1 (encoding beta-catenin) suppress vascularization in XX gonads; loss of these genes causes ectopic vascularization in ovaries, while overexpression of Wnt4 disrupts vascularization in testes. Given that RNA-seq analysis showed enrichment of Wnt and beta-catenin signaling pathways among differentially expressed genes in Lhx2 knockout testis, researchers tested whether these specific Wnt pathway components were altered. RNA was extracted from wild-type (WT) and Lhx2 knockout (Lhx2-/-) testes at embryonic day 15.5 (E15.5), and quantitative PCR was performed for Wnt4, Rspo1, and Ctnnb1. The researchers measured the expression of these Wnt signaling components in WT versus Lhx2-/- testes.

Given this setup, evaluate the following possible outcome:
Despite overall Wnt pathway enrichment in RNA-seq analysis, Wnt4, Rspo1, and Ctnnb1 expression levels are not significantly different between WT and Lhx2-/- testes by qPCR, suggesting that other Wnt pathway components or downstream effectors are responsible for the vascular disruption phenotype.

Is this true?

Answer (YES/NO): NO